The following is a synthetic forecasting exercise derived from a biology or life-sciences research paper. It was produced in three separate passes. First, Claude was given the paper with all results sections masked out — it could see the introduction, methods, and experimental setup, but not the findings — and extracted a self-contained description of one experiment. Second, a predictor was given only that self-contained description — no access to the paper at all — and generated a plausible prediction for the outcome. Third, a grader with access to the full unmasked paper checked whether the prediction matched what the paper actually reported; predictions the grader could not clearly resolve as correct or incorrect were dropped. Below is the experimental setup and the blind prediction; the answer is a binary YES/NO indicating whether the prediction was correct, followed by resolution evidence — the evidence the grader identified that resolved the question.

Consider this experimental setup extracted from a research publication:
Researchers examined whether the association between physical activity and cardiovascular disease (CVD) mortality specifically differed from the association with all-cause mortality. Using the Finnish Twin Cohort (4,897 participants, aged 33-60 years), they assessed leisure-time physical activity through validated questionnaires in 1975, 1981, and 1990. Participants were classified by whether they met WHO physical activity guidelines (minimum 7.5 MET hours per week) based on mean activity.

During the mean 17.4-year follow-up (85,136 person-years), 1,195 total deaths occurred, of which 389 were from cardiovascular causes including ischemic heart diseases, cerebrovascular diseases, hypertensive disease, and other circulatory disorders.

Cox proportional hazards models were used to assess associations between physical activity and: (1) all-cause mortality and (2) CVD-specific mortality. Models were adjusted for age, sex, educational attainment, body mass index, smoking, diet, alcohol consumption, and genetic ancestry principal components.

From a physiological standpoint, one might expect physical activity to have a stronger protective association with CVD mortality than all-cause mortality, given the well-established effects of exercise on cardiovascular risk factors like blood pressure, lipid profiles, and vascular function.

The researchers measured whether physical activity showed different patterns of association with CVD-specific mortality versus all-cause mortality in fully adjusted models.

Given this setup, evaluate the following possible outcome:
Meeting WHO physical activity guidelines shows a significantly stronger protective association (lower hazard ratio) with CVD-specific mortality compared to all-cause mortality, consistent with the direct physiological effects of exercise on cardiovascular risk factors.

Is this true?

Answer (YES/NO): NO